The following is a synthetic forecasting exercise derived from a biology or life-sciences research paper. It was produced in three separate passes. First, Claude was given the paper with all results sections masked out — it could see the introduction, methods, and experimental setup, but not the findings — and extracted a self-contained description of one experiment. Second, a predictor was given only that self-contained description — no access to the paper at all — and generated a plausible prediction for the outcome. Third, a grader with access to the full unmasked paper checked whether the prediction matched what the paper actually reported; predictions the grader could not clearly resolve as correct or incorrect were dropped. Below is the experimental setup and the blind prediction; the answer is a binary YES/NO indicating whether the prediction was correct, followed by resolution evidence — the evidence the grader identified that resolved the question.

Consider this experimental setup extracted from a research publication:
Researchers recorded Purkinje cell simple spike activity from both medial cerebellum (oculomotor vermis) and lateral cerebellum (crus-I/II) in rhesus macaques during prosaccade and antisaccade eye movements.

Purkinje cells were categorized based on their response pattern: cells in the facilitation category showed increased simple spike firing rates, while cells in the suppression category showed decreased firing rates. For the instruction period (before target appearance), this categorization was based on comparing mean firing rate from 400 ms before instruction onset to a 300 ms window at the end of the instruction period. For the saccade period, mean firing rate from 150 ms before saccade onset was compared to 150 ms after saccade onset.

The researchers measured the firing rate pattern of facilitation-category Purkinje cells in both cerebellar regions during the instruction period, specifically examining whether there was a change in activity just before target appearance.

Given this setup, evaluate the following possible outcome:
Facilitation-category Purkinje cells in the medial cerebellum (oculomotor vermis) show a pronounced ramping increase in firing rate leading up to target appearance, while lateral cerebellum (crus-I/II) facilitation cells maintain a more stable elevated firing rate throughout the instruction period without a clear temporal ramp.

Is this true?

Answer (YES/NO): NO